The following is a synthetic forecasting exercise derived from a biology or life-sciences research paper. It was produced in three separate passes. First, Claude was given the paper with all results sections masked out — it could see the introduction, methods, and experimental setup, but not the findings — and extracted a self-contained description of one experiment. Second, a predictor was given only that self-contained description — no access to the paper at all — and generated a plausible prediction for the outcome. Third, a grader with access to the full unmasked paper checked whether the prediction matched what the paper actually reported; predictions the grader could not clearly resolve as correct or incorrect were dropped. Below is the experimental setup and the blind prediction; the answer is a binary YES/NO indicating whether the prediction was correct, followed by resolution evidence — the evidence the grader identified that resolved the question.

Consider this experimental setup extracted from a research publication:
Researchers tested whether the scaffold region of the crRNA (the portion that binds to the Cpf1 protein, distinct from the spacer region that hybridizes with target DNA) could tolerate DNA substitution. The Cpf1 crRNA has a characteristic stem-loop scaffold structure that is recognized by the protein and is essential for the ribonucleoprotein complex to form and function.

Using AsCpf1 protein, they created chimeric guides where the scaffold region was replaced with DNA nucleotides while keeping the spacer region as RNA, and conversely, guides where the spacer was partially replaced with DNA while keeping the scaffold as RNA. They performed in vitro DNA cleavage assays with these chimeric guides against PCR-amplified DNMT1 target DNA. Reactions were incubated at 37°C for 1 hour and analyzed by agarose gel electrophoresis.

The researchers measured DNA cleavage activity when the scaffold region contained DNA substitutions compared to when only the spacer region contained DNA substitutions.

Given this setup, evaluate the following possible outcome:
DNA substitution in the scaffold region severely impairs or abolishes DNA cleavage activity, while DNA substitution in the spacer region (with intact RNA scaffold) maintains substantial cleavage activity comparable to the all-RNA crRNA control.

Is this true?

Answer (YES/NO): YES